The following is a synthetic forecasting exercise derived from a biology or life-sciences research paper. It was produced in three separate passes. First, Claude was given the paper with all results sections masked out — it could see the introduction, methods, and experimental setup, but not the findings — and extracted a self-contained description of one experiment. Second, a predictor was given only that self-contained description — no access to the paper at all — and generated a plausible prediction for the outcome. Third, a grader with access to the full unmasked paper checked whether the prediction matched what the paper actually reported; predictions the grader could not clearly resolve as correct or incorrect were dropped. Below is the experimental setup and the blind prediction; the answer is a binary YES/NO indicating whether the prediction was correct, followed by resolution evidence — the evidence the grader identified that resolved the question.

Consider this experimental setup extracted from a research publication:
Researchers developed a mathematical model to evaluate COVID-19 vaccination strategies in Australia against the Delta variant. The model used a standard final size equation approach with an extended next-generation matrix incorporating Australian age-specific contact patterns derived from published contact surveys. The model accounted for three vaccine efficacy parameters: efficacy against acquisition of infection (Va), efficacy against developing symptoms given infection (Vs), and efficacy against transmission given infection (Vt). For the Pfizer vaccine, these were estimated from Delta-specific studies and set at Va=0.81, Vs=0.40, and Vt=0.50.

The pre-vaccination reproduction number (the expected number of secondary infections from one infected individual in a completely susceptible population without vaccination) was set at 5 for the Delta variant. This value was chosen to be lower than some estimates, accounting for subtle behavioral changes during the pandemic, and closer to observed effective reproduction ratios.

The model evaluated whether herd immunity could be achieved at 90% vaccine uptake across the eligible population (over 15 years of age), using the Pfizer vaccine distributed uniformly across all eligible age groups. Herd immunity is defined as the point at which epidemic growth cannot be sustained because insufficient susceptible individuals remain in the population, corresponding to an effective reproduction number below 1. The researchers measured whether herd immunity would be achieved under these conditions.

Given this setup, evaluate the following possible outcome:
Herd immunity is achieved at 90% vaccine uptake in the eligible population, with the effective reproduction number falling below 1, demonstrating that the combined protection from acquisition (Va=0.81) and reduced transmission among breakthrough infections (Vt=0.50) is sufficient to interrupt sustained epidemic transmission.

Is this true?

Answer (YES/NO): NO